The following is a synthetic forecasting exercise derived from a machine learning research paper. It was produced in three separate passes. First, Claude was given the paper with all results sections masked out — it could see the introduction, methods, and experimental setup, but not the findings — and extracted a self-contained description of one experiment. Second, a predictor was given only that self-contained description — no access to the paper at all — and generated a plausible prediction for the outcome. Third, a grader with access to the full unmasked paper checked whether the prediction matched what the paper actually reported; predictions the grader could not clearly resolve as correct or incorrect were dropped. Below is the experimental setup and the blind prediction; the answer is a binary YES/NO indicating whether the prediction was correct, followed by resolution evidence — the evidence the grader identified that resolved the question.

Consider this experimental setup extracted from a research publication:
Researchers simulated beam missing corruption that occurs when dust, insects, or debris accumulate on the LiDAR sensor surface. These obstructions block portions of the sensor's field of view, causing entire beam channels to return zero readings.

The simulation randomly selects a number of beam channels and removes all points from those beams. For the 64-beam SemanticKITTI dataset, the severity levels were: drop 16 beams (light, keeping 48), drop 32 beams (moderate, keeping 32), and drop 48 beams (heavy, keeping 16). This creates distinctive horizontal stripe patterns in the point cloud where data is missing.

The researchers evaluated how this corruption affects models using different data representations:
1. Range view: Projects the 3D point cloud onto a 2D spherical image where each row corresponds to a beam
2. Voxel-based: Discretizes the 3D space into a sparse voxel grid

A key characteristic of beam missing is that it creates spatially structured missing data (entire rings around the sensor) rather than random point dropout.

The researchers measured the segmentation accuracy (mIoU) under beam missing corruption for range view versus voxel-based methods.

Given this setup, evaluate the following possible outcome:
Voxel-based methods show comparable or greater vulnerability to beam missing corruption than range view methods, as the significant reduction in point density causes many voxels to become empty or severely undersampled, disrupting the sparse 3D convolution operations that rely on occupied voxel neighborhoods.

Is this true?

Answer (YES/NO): NO